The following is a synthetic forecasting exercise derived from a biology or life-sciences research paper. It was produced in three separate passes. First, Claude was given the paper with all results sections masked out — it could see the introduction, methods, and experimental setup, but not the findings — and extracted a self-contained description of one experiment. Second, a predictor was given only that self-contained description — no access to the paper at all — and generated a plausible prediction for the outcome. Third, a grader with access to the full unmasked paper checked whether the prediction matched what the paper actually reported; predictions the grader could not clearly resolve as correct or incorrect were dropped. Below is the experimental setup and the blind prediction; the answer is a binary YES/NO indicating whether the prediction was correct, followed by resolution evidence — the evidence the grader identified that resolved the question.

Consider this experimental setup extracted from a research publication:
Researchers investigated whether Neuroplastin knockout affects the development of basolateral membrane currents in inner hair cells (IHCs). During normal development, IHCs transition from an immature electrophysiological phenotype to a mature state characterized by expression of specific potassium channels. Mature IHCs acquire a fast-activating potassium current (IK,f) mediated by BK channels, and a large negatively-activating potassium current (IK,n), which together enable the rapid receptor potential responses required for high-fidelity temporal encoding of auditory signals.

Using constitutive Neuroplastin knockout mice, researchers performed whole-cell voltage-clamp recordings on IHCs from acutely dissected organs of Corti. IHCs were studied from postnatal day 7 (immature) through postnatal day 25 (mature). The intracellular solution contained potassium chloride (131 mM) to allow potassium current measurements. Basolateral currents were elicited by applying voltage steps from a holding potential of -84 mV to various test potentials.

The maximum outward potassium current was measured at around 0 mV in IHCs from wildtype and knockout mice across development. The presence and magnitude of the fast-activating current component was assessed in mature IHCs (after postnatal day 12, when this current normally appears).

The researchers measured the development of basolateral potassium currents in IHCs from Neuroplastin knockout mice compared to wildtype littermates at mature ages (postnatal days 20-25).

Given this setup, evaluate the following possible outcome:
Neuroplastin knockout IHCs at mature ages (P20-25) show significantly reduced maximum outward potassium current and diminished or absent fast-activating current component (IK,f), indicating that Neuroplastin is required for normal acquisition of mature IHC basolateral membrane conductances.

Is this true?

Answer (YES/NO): YES